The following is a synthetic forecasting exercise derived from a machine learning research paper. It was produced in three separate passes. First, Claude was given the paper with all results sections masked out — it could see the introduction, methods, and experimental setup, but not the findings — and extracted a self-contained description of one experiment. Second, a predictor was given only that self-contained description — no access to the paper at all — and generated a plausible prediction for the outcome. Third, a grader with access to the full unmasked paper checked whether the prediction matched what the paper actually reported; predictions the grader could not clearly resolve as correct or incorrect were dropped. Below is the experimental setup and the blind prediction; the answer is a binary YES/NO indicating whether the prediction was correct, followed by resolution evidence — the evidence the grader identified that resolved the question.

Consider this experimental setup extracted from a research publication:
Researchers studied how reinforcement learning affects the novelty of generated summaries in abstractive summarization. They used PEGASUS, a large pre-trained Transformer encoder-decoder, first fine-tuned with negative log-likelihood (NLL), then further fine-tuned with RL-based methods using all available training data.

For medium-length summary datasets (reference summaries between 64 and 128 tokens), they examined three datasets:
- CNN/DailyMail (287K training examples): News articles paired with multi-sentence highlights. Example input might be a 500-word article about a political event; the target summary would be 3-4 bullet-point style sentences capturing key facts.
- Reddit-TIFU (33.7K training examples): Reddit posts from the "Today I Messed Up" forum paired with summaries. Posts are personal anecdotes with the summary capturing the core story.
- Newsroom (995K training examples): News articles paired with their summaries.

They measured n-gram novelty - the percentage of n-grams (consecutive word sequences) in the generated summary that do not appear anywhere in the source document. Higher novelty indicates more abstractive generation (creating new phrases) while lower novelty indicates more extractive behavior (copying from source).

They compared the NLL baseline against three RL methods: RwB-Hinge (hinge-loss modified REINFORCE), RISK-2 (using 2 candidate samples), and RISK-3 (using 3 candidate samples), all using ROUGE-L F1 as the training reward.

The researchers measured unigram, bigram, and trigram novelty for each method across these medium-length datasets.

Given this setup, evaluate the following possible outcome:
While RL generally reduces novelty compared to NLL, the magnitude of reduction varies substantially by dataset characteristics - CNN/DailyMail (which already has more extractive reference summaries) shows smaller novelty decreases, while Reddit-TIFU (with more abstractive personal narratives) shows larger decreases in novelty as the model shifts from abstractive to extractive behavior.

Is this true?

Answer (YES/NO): NO